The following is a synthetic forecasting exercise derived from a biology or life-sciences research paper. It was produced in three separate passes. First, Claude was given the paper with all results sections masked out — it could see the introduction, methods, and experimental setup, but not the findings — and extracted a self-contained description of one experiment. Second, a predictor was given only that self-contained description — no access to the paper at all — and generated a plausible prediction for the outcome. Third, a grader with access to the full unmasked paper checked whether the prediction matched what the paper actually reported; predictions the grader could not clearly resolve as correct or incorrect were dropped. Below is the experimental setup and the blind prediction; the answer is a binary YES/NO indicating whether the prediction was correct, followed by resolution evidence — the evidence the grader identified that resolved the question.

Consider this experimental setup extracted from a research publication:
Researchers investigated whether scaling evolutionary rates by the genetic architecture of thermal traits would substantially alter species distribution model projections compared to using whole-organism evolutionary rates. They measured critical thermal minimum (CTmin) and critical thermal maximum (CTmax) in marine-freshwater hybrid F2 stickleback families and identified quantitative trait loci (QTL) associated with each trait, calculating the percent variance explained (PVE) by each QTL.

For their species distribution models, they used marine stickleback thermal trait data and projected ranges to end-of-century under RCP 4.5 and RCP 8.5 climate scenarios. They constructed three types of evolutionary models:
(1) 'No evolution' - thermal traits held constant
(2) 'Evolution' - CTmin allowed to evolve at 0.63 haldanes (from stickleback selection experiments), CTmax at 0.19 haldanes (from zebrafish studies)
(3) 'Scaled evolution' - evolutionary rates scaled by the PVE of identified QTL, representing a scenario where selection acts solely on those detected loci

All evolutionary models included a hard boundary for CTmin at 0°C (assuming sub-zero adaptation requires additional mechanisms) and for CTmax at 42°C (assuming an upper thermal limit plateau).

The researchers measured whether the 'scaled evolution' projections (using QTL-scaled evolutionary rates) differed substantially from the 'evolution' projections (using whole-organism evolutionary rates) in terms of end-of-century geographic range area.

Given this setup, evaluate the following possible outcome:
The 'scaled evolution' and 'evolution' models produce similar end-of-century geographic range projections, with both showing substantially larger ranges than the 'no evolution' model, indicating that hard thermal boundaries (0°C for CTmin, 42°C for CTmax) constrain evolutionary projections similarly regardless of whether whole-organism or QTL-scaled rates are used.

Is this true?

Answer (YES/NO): NO